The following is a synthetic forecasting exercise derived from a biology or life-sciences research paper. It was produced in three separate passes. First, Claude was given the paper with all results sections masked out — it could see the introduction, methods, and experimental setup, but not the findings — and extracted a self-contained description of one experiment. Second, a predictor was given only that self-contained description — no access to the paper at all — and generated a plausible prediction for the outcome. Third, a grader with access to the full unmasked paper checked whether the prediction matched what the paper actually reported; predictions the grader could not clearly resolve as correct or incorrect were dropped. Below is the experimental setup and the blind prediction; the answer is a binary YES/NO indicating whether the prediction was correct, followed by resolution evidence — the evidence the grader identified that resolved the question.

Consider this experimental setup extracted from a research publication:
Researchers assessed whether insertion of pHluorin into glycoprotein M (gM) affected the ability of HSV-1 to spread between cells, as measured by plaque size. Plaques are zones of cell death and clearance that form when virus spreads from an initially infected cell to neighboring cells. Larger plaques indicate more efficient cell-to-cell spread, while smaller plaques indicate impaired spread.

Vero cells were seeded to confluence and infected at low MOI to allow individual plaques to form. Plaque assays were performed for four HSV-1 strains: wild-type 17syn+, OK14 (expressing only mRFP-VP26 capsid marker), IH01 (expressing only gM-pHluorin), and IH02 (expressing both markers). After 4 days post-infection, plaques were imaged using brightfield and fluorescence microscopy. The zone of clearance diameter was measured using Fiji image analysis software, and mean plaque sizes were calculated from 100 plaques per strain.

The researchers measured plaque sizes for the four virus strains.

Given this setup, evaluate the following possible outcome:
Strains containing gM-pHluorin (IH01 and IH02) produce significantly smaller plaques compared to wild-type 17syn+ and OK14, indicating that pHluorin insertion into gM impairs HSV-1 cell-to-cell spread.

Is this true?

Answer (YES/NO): NO